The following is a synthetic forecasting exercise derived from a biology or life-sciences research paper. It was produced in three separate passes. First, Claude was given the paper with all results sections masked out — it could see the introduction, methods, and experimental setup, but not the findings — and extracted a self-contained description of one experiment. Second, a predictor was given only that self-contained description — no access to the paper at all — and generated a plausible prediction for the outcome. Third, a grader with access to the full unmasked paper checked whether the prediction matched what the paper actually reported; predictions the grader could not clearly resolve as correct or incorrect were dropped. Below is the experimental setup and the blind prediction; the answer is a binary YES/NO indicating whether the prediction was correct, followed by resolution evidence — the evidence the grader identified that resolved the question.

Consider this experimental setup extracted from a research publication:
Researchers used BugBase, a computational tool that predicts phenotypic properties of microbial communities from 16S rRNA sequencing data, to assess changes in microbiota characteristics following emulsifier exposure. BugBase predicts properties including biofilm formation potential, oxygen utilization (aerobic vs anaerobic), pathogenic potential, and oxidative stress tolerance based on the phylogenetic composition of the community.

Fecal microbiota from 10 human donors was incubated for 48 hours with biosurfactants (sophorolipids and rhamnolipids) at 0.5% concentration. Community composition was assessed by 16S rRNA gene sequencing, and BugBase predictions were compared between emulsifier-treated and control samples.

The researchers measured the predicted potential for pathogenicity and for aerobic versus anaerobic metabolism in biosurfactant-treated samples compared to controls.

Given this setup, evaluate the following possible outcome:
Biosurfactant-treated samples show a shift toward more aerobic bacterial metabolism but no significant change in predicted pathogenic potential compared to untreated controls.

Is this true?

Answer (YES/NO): NO